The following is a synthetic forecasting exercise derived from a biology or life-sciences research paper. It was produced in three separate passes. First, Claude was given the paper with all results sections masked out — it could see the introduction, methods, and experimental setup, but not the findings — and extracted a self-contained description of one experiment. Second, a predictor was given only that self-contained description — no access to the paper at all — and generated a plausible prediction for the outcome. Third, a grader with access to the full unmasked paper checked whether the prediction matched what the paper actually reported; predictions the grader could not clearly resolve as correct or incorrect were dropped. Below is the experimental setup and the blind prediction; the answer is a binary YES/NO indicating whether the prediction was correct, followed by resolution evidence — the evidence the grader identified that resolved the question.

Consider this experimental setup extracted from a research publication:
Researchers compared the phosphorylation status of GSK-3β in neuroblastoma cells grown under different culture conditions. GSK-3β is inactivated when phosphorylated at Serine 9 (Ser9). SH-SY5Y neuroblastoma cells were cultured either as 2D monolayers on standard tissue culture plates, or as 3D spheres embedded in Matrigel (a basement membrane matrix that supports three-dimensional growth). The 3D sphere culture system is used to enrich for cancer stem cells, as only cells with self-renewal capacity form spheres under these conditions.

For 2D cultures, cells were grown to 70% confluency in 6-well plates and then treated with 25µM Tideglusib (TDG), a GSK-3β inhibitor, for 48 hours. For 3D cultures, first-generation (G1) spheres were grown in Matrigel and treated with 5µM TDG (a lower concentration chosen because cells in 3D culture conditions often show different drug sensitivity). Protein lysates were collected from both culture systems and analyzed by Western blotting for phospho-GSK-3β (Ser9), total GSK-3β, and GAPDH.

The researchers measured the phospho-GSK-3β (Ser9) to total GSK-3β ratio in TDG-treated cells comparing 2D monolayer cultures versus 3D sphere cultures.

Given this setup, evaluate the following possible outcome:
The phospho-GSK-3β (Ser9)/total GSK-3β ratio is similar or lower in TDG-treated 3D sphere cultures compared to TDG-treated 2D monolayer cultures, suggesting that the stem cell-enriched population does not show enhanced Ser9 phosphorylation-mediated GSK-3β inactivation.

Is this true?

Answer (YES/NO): YES